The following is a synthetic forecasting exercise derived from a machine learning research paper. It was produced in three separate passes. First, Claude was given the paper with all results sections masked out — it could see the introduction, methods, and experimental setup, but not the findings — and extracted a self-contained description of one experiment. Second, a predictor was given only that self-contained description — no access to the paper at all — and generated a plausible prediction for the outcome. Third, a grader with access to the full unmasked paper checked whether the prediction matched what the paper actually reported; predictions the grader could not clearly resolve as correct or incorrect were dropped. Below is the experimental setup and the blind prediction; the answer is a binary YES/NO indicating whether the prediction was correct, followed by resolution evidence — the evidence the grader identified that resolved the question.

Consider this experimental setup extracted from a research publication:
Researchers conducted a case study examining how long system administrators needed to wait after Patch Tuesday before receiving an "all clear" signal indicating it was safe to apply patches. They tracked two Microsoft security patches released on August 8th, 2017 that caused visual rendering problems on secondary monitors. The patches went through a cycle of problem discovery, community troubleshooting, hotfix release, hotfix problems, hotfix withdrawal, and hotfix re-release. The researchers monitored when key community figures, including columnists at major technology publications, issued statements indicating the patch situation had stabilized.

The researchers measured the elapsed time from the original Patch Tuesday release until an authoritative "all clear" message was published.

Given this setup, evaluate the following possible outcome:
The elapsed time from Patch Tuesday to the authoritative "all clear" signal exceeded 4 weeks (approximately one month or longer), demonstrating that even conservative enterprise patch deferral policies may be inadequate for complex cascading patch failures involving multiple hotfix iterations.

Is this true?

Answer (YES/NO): NO